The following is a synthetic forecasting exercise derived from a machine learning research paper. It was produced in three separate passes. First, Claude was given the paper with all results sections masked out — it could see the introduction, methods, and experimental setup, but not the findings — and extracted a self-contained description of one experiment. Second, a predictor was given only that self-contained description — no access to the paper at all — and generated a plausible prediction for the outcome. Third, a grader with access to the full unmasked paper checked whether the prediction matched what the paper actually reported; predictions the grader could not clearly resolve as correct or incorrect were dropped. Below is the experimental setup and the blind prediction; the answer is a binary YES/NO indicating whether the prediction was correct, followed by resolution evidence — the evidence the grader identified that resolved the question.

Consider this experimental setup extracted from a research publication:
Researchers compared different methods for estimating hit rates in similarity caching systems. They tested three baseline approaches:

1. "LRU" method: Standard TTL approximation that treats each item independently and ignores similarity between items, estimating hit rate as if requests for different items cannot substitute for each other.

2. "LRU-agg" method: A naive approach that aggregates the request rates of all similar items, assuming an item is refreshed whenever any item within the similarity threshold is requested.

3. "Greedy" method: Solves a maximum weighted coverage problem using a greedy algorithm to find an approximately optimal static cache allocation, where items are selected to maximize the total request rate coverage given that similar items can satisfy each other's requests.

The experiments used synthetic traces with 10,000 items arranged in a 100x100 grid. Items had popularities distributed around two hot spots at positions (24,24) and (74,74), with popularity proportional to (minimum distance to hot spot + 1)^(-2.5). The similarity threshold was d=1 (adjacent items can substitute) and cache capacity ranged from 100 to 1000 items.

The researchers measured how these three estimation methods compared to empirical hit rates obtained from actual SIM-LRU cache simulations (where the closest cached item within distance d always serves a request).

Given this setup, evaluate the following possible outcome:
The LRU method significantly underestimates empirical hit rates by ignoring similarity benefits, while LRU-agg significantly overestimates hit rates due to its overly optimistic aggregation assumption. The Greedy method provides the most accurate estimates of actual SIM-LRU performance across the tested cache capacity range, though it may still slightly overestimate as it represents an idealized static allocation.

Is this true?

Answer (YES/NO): NO